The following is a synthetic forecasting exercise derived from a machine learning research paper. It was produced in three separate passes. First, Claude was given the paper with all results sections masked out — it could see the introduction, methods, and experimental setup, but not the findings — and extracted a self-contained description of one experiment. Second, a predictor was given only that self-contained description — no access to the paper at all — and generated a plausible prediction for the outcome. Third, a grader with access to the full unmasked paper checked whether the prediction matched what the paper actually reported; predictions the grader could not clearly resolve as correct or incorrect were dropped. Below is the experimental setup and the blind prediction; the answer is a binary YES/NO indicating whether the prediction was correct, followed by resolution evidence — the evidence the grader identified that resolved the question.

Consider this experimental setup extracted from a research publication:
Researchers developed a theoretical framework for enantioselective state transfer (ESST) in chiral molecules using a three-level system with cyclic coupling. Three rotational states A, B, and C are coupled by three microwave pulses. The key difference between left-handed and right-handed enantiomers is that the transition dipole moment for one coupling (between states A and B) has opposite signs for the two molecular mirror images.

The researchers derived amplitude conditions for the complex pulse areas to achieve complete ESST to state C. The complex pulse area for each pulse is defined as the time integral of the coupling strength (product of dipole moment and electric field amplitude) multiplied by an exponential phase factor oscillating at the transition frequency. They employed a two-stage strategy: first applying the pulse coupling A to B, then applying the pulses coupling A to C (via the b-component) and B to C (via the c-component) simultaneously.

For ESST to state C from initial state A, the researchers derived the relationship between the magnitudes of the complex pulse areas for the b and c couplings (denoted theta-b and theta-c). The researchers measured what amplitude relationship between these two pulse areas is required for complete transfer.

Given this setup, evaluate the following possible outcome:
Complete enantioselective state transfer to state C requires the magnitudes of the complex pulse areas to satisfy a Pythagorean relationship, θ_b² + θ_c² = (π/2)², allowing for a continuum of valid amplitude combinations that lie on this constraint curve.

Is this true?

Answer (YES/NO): NO